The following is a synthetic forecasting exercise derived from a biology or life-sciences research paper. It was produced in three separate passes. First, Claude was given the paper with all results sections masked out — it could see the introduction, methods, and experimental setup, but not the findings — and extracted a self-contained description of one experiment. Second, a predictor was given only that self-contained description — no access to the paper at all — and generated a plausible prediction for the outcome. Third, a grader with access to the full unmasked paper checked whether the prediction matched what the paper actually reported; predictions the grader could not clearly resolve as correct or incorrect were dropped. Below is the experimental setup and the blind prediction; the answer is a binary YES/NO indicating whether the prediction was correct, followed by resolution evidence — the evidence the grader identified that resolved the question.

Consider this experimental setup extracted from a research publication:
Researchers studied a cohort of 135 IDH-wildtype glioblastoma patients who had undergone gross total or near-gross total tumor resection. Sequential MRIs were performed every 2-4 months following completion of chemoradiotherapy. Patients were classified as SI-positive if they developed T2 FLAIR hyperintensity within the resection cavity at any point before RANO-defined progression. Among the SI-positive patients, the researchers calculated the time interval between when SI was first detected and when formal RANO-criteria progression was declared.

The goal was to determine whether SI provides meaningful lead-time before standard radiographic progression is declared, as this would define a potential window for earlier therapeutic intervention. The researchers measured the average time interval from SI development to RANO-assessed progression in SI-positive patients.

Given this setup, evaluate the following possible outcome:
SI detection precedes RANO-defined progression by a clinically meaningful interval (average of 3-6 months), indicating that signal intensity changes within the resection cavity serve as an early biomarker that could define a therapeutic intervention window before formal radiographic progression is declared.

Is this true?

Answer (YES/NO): YES